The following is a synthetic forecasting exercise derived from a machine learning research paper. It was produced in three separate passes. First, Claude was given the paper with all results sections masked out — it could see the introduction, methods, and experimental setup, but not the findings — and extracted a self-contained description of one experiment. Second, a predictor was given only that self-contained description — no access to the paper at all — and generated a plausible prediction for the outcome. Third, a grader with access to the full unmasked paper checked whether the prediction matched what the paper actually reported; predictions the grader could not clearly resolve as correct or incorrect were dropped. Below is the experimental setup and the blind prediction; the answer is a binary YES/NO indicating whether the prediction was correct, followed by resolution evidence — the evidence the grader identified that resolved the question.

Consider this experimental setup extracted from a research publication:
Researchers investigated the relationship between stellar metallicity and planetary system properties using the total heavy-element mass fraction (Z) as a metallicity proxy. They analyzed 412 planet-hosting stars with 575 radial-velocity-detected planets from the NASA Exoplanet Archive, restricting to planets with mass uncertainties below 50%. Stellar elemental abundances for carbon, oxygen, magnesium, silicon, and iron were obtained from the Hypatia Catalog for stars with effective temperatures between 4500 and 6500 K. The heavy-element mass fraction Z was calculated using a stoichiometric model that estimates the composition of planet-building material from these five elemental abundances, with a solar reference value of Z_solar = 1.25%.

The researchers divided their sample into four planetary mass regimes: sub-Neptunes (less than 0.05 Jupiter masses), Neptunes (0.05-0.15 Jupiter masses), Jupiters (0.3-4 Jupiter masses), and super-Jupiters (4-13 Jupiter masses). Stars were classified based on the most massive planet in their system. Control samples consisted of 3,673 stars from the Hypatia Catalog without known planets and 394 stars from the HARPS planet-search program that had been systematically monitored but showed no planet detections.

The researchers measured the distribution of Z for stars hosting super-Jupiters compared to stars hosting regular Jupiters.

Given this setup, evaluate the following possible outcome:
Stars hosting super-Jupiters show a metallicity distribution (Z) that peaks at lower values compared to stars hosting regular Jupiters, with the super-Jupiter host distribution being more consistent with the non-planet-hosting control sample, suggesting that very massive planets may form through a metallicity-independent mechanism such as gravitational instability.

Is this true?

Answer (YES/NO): NO